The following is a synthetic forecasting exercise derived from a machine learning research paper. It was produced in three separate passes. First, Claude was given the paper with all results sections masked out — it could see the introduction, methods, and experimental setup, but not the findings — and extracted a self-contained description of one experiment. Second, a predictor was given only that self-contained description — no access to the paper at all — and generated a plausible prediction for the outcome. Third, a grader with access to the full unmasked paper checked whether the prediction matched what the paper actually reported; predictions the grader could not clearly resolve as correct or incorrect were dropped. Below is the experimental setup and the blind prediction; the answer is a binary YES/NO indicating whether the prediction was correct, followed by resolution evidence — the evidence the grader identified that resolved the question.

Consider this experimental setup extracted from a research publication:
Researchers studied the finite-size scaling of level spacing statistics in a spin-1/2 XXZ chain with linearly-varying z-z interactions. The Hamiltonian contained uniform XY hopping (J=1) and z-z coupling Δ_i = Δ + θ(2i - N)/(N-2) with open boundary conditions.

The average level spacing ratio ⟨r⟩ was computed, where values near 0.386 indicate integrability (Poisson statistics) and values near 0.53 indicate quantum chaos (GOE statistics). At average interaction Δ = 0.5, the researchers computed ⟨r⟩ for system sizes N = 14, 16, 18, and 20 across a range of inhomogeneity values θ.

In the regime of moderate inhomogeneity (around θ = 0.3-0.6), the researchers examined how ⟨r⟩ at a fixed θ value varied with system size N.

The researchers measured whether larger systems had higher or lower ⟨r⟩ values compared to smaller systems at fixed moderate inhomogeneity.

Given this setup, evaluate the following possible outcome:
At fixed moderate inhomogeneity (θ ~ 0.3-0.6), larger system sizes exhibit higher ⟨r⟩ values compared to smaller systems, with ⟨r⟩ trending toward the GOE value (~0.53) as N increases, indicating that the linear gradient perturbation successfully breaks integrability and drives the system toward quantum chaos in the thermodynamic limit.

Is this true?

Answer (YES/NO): YES